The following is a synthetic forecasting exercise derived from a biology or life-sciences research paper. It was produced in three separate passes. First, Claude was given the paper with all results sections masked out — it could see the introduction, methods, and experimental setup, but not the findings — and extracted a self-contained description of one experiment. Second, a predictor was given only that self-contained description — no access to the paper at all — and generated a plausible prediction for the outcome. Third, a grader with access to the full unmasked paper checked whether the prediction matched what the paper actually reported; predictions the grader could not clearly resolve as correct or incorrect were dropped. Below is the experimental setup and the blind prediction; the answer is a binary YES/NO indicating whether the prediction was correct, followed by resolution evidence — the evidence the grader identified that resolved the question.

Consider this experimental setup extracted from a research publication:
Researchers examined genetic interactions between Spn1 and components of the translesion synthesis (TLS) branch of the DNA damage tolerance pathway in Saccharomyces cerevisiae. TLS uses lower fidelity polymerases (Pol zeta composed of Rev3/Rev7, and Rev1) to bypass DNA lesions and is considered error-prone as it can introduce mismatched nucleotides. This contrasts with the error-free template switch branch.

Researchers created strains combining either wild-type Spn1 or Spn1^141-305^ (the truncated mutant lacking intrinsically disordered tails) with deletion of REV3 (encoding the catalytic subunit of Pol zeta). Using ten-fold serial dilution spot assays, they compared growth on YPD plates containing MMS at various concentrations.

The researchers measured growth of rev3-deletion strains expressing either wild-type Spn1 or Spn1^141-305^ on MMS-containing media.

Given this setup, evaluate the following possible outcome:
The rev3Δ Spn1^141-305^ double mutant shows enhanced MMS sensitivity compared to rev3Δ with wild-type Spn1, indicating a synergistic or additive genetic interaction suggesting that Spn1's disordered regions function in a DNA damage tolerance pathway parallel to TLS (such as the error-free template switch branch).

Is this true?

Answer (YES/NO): NO